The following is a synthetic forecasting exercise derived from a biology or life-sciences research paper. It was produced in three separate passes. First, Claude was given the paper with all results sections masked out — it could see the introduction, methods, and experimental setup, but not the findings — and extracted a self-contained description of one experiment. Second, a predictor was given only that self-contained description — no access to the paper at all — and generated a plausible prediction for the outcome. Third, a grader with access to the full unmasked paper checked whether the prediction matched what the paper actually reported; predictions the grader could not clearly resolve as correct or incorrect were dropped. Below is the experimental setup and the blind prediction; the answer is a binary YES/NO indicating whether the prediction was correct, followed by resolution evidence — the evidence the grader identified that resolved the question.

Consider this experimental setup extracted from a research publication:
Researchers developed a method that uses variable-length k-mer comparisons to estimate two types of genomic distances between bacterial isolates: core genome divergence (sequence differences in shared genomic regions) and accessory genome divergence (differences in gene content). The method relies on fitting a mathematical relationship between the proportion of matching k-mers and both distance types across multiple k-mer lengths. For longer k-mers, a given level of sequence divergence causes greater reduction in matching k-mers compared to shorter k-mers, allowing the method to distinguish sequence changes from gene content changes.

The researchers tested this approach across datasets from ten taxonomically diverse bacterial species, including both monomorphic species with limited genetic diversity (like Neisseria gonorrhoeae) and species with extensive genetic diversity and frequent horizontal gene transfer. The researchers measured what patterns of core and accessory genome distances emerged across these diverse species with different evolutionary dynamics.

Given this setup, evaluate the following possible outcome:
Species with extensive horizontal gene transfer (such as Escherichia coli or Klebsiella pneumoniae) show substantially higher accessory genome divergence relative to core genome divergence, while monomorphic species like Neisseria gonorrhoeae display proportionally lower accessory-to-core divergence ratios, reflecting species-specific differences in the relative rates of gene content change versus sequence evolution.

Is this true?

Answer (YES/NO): NO